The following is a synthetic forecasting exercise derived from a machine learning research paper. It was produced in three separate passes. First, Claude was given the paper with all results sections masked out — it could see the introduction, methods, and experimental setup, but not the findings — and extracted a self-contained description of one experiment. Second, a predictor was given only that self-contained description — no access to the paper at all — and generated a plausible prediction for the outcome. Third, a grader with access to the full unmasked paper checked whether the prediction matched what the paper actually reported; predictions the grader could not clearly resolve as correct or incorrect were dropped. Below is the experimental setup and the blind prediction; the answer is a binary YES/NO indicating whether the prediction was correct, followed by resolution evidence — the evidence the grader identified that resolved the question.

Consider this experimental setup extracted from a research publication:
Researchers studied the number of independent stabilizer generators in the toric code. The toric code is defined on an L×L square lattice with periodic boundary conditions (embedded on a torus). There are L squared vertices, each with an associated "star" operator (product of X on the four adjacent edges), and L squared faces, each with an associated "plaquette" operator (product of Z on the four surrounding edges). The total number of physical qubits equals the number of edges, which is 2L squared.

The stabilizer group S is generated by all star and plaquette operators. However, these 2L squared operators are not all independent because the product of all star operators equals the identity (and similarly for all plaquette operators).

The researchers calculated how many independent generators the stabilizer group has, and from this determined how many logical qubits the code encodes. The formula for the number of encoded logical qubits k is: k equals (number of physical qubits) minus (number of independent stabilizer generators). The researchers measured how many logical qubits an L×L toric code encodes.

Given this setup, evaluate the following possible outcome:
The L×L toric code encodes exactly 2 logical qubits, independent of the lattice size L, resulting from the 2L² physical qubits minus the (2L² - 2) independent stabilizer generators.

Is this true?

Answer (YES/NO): YES